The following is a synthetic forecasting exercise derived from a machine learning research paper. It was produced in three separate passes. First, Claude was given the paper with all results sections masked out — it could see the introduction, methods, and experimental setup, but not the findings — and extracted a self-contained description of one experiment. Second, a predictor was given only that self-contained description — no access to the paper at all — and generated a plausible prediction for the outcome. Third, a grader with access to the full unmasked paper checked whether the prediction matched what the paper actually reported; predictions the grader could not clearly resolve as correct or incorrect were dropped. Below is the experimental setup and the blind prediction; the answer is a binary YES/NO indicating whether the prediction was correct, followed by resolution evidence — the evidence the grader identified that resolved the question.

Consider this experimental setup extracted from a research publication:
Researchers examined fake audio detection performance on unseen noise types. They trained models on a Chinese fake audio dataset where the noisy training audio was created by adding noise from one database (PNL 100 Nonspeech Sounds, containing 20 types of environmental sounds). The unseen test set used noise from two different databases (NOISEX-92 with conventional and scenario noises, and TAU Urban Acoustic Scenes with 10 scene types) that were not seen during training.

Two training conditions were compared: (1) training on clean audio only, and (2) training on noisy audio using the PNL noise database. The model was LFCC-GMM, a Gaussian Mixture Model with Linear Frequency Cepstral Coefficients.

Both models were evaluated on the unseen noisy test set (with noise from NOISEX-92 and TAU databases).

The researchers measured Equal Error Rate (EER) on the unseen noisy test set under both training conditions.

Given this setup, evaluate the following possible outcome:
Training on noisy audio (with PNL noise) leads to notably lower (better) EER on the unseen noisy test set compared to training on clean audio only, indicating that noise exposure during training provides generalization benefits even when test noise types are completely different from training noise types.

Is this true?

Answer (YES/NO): NO